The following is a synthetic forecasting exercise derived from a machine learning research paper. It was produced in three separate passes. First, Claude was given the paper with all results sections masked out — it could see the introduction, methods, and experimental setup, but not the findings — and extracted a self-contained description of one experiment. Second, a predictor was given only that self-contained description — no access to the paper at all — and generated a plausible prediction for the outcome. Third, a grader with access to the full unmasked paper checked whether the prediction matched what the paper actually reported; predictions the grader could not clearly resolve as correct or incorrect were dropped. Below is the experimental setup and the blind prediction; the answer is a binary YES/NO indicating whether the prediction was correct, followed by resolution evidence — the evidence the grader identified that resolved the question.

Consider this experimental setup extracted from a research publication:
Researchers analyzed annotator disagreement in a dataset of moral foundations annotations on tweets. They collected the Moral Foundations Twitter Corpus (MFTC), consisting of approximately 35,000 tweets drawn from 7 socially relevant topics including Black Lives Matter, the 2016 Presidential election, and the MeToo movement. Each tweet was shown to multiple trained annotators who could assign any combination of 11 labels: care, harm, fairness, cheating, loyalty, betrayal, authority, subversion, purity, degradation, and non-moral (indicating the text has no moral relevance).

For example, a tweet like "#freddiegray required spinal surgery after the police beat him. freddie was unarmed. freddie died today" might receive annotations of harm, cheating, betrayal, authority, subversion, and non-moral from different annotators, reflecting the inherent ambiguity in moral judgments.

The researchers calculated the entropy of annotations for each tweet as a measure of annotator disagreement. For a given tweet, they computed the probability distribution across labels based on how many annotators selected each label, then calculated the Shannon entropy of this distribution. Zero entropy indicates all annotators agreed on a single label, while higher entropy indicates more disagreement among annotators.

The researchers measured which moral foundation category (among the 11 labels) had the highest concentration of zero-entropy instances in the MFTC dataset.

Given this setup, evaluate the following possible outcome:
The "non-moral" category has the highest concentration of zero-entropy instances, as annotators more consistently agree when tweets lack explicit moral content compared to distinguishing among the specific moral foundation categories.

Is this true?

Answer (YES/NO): YES